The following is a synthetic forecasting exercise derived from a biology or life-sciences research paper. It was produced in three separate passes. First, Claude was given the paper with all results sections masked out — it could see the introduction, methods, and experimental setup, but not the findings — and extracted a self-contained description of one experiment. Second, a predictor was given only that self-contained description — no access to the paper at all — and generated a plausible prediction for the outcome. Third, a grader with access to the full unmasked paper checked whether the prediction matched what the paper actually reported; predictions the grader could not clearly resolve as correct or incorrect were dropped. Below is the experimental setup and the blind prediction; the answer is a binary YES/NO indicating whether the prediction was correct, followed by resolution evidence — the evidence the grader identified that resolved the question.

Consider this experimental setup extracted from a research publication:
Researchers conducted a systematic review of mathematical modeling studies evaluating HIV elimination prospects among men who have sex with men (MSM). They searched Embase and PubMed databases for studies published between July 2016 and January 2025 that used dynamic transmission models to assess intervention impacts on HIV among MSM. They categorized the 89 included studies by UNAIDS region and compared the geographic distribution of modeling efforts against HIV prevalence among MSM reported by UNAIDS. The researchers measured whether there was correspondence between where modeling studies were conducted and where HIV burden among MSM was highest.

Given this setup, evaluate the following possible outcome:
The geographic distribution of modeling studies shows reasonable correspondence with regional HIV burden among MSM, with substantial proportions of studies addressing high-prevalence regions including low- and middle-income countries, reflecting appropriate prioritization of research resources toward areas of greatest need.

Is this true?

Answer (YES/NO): NO